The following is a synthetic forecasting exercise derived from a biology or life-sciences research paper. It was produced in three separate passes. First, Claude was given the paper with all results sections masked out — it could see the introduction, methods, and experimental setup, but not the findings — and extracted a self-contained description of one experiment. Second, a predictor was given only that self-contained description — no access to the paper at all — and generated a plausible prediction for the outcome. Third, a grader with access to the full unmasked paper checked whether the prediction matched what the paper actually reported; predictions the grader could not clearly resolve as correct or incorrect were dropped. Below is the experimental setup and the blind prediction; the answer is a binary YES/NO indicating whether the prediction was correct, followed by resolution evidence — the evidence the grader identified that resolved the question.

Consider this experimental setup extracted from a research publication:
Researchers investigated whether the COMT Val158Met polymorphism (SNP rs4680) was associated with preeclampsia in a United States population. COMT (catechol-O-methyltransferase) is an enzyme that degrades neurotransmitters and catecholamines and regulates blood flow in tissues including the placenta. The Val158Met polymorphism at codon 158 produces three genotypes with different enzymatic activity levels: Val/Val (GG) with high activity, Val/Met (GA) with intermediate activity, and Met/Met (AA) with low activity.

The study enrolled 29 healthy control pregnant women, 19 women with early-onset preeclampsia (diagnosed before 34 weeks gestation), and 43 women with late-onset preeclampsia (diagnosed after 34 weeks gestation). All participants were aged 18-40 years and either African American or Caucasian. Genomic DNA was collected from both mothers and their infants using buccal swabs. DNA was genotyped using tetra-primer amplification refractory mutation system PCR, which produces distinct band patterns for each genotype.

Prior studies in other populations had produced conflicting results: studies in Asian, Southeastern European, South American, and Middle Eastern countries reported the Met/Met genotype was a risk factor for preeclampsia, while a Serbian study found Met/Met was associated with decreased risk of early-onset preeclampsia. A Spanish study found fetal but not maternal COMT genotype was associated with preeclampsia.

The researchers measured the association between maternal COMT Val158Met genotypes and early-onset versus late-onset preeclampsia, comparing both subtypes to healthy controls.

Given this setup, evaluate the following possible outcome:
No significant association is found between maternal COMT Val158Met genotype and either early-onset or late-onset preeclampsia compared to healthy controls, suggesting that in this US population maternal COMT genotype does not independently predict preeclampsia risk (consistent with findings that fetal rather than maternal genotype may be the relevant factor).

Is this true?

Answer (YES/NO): NO